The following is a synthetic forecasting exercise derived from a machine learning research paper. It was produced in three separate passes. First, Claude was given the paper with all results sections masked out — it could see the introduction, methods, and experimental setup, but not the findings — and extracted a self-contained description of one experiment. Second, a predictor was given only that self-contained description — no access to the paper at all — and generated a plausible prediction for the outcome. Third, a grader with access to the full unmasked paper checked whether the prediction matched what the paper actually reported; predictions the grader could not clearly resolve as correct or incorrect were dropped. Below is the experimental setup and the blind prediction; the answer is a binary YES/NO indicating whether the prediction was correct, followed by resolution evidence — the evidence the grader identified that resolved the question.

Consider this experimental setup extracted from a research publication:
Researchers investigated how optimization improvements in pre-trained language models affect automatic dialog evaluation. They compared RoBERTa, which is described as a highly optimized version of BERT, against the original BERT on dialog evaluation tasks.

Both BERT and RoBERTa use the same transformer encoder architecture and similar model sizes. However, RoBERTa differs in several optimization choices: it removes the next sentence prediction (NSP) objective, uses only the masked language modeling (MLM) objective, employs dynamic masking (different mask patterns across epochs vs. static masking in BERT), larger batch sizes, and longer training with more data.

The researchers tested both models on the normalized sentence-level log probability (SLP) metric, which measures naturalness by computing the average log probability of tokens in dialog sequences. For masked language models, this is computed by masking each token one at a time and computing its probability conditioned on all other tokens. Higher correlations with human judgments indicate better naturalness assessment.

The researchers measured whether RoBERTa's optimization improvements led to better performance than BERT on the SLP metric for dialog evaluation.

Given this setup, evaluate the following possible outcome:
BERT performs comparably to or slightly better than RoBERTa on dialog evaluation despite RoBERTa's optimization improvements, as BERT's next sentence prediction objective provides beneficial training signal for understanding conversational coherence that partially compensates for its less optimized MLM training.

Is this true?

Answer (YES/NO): NO